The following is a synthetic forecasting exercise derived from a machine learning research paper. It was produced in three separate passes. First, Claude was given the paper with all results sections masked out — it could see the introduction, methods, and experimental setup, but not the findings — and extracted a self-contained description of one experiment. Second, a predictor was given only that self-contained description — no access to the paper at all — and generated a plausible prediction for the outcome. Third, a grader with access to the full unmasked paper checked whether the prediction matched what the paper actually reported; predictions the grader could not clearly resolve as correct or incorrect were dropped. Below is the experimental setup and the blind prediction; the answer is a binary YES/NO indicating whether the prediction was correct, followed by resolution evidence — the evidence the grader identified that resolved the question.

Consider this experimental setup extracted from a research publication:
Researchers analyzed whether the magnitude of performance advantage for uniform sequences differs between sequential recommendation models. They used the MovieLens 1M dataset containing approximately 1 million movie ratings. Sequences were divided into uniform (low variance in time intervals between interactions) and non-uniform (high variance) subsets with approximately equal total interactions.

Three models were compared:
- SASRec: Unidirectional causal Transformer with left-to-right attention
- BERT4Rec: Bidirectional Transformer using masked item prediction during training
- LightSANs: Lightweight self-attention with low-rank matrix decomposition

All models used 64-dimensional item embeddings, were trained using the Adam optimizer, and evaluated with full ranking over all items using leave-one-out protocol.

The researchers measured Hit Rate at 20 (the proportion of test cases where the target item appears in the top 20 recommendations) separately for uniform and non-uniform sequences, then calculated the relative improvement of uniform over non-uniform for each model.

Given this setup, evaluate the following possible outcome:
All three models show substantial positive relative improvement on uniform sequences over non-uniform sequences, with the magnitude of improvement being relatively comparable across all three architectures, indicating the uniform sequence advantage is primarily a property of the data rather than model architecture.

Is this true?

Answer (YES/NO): NO